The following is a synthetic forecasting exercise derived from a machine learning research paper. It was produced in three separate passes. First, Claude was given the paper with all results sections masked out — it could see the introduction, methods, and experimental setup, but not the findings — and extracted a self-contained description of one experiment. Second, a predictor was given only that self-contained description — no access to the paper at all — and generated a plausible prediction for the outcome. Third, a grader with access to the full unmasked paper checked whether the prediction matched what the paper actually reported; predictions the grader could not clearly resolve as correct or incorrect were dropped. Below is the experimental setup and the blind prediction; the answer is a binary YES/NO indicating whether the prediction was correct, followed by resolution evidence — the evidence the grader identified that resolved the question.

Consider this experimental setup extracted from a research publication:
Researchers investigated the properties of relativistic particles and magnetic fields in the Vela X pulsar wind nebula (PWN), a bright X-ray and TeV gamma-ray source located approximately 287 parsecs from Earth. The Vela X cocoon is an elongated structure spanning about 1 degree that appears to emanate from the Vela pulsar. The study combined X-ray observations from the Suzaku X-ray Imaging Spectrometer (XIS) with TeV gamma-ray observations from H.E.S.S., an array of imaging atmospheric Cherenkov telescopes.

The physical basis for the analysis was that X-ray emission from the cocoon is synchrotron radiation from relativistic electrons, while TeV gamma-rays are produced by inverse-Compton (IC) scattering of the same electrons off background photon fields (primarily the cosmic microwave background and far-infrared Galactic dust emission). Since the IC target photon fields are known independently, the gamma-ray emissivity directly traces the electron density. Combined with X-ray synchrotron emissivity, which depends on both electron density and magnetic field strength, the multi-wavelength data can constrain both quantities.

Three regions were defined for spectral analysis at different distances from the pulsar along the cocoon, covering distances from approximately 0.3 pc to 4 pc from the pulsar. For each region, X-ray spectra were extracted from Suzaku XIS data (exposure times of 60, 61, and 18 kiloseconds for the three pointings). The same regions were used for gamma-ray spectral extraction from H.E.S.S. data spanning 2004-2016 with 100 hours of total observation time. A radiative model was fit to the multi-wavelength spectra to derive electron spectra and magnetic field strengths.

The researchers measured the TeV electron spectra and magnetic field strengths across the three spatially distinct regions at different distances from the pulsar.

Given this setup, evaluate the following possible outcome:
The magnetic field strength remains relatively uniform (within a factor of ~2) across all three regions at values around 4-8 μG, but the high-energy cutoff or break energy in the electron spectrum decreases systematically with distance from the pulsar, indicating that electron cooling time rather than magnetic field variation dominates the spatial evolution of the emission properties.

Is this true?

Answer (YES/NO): NO